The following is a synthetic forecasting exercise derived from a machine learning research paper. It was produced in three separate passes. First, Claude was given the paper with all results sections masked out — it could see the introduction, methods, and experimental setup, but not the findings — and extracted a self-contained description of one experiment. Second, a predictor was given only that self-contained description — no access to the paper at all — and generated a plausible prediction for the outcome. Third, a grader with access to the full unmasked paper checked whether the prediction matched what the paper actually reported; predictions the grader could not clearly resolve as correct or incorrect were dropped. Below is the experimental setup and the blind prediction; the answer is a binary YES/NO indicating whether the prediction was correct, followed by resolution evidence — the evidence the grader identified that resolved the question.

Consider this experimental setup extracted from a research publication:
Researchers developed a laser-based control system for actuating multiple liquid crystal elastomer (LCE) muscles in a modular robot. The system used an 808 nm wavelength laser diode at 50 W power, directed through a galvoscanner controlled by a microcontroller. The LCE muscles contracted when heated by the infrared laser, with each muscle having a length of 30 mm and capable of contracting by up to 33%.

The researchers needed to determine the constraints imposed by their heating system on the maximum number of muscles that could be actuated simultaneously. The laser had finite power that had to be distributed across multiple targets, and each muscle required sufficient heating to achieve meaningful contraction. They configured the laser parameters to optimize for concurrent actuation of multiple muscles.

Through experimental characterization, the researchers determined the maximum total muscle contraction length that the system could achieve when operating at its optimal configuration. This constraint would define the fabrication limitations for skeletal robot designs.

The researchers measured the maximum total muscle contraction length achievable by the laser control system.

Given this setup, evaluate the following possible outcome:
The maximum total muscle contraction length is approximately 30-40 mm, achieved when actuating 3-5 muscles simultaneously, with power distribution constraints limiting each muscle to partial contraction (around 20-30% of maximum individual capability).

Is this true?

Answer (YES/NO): NO